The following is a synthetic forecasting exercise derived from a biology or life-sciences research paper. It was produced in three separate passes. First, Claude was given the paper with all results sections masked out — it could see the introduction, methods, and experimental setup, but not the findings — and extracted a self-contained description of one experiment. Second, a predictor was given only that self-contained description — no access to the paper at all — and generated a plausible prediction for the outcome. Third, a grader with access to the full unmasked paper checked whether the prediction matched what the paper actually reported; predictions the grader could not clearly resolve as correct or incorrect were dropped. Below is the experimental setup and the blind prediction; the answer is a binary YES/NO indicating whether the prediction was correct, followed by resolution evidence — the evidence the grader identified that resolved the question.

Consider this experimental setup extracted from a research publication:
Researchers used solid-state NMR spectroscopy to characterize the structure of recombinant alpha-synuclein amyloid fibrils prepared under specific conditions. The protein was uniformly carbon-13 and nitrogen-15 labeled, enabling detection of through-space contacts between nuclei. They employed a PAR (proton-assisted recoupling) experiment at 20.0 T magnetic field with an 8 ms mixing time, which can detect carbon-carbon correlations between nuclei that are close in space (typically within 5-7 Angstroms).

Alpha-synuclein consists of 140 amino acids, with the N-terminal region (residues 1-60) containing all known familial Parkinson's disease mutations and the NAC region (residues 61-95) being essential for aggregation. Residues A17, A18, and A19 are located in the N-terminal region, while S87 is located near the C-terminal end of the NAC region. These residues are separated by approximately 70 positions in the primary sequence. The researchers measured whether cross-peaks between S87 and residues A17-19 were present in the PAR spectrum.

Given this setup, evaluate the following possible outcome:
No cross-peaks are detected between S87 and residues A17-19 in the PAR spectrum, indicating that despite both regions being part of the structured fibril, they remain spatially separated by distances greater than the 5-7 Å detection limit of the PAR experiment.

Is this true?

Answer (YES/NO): NO